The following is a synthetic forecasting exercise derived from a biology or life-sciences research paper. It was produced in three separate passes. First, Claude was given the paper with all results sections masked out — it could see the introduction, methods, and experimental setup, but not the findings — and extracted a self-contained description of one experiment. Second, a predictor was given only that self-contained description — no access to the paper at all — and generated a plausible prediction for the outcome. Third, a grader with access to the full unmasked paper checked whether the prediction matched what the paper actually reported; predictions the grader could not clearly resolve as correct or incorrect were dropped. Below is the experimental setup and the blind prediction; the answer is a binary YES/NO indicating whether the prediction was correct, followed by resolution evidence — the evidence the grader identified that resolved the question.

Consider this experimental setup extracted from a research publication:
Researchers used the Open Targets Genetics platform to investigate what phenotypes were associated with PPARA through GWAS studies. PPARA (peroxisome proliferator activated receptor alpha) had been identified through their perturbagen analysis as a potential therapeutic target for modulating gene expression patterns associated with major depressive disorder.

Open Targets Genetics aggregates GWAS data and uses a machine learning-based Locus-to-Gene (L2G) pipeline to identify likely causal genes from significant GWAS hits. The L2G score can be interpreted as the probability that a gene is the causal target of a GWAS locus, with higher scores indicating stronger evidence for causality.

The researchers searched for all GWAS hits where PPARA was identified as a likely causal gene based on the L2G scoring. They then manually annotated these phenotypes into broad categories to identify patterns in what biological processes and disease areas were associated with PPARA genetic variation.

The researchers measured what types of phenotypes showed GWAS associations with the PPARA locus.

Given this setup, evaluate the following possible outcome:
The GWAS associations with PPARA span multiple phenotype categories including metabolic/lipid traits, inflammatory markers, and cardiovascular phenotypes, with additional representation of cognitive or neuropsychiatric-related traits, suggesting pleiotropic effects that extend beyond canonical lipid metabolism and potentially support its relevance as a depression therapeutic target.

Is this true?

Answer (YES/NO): YES